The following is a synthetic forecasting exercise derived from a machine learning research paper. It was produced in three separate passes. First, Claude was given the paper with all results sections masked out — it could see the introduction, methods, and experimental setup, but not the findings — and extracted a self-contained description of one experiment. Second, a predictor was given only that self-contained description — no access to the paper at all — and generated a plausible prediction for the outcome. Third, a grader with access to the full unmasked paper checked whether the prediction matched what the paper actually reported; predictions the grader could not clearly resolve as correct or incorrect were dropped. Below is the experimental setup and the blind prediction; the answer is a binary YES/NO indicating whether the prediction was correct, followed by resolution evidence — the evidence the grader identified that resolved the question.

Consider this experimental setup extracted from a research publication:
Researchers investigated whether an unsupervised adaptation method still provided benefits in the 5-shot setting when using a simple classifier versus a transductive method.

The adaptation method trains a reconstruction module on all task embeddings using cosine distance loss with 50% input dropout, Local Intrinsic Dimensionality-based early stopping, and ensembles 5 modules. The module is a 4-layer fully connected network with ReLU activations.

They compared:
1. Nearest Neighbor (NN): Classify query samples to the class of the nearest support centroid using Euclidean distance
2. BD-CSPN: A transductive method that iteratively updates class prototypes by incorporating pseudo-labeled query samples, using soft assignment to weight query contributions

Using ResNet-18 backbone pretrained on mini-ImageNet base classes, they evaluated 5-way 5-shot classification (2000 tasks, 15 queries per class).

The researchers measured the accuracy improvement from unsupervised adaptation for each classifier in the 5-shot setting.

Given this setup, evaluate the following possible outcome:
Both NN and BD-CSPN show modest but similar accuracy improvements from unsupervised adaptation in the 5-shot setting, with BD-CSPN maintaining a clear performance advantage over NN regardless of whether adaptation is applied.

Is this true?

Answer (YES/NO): NO